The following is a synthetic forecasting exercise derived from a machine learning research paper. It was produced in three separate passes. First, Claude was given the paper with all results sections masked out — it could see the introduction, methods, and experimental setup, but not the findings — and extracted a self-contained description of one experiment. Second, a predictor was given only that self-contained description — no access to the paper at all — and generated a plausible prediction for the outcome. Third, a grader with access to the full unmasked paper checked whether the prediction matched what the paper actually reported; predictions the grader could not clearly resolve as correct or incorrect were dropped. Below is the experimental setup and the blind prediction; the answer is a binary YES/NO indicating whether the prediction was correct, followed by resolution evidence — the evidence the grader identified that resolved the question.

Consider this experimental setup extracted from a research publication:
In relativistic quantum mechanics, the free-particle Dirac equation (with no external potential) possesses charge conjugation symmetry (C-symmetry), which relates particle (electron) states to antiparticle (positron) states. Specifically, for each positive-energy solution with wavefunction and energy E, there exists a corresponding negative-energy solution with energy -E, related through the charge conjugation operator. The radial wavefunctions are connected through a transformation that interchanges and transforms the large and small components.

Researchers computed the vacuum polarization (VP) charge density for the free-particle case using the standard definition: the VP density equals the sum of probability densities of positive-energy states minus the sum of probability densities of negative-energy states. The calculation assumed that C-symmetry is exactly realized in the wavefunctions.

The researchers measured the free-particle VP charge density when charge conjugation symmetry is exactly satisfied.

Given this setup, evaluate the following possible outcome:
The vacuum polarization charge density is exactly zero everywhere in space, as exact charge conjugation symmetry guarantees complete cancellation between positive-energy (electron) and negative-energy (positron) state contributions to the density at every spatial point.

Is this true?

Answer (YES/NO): YES